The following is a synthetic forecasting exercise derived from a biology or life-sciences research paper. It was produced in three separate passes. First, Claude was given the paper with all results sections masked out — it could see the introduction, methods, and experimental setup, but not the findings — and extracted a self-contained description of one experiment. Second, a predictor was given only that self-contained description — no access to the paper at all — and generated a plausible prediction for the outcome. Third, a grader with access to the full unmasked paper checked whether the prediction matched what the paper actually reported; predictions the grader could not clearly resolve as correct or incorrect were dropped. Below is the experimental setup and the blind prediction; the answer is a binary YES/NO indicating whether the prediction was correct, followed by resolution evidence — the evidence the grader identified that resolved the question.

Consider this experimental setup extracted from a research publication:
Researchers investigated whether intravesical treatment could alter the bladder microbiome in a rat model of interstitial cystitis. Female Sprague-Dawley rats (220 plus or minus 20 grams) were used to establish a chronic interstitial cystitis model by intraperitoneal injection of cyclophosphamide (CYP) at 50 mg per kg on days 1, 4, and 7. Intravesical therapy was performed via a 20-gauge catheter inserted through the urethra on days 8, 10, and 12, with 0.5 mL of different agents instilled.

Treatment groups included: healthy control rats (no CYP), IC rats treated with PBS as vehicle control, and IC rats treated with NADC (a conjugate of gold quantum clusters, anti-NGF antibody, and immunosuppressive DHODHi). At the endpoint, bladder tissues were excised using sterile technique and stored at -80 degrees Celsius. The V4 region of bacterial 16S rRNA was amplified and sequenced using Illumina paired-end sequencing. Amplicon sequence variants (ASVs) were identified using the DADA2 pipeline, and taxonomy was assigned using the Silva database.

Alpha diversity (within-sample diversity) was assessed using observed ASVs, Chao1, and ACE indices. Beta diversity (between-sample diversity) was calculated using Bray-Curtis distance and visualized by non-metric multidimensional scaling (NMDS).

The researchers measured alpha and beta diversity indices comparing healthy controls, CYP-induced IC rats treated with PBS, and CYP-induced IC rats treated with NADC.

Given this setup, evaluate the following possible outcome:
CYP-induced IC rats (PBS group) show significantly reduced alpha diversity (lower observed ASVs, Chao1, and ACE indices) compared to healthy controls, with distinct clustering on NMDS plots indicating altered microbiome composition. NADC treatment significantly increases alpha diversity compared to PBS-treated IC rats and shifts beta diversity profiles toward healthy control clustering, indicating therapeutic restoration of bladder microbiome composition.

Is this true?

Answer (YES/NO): YES